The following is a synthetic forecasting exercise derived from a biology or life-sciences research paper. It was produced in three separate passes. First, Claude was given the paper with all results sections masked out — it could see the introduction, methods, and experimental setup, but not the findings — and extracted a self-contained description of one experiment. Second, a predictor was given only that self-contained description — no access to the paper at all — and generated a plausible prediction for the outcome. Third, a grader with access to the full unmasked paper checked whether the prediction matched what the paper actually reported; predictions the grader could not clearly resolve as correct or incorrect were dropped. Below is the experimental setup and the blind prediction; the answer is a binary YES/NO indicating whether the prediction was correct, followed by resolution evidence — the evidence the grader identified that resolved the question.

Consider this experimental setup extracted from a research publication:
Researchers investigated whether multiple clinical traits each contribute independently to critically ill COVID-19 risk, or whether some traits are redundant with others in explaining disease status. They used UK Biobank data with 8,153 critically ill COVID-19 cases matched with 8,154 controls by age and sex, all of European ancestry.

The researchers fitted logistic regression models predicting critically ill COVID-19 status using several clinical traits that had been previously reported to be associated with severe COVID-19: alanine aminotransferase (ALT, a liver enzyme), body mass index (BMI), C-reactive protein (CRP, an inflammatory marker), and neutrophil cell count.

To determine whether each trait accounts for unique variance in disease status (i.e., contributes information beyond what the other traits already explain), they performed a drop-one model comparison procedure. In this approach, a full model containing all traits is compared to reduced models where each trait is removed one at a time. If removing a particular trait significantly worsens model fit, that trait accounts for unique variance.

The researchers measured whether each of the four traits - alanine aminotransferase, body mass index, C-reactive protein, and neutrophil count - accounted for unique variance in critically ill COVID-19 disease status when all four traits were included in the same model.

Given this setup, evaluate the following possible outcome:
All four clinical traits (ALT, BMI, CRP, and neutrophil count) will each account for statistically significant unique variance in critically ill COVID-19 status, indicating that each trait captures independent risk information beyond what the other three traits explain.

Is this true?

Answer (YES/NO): YES